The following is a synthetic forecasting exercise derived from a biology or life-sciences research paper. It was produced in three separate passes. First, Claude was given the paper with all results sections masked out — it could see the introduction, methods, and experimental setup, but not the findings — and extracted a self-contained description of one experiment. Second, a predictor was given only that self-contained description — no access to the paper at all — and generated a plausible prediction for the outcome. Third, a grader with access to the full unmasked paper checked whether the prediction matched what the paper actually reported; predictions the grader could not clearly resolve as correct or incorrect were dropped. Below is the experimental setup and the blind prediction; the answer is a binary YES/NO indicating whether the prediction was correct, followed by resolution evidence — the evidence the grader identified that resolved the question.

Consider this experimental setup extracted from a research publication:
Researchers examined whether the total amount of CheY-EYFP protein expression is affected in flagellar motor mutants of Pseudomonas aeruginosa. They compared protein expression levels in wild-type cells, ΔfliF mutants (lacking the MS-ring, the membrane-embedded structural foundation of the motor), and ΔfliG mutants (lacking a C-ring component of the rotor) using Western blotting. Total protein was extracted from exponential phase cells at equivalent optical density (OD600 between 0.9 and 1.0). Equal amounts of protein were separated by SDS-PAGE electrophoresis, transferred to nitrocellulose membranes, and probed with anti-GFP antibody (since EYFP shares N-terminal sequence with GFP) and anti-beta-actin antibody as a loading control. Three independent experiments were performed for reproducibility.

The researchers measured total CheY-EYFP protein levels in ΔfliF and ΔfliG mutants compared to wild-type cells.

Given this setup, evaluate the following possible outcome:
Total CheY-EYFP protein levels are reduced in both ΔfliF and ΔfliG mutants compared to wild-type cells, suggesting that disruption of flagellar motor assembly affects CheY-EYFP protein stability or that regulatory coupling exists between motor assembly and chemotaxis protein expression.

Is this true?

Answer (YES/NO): NO